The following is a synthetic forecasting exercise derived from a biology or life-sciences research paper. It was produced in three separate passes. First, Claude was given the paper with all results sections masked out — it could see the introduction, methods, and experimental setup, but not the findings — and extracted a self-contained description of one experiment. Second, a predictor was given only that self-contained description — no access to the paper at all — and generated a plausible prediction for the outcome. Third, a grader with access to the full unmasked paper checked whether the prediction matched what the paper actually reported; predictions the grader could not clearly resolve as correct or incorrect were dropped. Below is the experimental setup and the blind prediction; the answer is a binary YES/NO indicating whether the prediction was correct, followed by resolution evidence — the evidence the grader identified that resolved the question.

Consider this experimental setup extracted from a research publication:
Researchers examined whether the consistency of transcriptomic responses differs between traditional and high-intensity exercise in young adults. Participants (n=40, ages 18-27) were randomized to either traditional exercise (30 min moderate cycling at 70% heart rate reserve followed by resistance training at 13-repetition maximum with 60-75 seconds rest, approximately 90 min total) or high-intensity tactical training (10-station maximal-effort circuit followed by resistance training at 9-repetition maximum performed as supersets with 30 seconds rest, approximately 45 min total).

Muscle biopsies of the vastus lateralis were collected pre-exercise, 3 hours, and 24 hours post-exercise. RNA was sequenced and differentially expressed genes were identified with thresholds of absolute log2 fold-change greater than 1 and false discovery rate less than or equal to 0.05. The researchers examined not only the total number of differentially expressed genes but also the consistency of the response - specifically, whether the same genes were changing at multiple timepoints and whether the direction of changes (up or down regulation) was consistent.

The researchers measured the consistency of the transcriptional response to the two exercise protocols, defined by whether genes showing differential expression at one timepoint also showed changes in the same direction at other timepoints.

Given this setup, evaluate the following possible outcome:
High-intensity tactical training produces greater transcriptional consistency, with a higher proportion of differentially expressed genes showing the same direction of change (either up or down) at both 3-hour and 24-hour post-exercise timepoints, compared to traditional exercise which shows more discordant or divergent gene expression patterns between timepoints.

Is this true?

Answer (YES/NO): NO